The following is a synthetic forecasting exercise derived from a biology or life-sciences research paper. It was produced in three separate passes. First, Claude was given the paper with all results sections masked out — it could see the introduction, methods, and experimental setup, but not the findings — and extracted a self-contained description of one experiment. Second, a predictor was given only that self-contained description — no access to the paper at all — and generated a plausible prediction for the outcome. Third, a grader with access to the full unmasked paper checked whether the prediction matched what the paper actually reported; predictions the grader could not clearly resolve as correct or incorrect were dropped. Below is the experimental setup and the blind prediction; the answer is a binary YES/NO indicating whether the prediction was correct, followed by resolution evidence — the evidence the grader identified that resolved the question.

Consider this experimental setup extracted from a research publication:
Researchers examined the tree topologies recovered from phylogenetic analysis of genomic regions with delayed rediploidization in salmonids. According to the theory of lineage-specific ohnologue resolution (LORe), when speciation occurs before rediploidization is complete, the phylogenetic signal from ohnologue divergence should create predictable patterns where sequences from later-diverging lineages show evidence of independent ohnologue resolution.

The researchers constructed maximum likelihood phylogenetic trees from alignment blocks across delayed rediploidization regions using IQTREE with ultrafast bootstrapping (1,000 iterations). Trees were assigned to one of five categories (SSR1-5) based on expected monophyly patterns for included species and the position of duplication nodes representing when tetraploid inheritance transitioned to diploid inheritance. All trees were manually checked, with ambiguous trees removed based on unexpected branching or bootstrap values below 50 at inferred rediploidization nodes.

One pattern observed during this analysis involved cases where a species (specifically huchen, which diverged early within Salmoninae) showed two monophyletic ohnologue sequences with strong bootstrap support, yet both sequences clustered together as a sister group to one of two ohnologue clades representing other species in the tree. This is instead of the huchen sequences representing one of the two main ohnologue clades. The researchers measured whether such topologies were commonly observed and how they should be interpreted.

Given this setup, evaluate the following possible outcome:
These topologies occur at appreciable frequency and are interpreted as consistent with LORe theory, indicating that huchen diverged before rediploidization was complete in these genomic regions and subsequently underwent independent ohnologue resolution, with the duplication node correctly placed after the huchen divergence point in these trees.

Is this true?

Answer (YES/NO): YES